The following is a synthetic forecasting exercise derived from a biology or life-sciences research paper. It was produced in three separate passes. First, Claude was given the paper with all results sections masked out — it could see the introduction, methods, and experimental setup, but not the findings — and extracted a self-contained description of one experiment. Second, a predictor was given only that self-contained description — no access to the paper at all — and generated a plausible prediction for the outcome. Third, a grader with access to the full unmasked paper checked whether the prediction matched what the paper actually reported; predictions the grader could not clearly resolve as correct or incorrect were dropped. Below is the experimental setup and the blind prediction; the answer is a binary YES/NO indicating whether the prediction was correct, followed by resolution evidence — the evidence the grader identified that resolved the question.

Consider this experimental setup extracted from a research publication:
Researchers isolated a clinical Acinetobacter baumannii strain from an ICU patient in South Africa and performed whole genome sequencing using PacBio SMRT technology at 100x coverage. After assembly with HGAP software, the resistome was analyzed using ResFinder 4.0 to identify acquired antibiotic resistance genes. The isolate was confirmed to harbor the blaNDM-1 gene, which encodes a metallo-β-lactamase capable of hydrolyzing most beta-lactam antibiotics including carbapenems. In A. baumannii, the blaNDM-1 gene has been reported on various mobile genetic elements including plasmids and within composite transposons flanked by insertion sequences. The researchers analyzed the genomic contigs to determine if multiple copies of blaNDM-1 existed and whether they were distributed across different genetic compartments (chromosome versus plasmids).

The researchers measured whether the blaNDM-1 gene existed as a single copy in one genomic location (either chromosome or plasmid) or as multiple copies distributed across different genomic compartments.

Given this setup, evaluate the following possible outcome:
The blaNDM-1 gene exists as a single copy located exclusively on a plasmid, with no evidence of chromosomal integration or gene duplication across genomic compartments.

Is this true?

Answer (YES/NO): NO